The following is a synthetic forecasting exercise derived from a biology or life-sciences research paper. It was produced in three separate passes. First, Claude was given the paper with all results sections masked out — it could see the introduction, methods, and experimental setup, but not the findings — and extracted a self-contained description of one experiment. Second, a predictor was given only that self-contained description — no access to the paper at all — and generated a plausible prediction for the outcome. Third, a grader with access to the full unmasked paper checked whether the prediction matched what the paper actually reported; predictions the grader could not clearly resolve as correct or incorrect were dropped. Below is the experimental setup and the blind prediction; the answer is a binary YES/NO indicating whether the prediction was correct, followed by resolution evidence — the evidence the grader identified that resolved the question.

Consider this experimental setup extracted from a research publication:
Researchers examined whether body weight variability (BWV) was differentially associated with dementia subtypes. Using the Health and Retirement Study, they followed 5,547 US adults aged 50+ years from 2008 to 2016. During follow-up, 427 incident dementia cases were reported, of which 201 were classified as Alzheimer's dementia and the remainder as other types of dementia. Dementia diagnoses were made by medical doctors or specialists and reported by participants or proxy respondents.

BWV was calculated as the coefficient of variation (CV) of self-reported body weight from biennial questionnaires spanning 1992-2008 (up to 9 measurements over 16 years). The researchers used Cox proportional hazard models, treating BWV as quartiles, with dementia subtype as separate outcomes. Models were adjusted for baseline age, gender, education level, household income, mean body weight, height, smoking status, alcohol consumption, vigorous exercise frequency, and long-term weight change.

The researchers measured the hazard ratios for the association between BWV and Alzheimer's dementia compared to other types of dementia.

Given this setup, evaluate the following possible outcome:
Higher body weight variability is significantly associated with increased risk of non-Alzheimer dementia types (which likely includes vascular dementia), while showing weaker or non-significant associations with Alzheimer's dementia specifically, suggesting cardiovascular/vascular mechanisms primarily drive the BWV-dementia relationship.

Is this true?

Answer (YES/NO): NO